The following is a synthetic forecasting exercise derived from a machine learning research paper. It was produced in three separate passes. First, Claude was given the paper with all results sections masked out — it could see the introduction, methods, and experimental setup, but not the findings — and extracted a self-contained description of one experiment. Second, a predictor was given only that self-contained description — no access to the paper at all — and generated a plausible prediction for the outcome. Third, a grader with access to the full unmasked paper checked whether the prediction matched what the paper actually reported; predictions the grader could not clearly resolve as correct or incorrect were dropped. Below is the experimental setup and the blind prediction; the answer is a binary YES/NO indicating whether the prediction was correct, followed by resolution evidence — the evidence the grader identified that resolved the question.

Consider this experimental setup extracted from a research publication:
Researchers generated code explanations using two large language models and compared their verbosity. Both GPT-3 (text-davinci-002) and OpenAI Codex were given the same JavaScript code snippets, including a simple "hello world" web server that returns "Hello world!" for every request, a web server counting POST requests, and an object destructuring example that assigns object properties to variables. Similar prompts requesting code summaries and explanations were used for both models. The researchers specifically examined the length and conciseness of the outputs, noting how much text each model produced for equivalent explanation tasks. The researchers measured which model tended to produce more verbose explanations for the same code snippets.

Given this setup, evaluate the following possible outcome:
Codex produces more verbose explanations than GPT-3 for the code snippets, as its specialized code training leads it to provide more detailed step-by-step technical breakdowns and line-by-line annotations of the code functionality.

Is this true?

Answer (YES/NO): NO